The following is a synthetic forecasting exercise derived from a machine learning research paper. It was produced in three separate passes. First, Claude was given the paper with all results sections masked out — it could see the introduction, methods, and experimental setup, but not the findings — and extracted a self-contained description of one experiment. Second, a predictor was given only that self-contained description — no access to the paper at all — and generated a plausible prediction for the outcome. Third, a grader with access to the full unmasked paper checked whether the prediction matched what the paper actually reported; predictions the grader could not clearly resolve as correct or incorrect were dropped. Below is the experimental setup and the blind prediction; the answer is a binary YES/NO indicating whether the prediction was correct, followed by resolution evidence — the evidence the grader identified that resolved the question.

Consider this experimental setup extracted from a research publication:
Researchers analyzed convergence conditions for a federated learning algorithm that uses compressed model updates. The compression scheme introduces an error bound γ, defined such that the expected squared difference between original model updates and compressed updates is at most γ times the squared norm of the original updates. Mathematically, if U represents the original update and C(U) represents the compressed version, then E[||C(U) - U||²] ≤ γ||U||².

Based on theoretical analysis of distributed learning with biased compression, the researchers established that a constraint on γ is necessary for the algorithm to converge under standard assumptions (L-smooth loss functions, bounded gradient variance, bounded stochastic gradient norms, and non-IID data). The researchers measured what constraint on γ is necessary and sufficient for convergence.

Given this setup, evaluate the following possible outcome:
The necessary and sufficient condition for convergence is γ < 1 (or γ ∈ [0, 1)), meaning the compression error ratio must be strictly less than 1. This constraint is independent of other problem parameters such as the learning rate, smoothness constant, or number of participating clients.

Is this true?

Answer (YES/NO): YES